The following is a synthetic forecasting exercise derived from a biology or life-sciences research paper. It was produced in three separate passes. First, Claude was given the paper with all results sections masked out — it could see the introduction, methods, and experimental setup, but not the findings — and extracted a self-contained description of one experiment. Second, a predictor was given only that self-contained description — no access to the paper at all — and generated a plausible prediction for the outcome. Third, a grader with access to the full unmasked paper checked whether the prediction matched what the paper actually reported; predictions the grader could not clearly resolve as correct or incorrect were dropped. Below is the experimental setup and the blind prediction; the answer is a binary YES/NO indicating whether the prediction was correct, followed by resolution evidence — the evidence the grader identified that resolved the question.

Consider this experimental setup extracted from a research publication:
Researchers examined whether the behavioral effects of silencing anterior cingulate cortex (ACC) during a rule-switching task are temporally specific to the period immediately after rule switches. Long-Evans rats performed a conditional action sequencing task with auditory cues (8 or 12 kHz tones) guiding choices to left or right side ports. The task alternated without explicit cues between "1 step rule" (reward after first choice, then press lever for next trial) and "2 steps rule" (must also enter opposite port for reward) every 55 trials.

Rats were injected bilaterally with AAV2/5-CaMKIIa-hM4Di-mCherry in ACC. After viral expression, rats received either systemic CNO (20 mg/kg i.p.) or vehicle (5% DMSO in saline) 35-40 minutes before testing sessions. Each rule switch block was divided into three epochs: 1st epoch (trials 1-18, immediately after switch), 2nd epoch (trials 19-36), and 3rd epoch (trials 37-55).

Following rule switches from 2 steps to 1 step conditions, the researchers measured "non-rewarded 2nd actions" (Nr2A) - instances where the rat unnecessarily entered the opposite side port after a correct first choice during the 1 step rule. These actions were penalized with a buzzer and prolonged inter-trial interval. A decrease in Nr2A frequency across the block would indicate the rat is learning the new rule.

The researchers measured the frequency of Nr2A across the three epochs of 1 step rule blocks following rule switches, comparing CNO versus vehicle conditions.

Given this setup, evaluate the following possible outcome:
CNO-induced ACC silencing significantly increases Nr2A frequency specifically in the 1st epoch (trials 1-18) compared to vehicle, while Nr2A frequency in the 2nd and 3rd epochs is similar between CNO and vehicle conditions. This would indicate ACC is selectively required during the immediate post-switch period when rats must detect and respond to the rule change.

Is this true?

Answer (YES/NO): NO